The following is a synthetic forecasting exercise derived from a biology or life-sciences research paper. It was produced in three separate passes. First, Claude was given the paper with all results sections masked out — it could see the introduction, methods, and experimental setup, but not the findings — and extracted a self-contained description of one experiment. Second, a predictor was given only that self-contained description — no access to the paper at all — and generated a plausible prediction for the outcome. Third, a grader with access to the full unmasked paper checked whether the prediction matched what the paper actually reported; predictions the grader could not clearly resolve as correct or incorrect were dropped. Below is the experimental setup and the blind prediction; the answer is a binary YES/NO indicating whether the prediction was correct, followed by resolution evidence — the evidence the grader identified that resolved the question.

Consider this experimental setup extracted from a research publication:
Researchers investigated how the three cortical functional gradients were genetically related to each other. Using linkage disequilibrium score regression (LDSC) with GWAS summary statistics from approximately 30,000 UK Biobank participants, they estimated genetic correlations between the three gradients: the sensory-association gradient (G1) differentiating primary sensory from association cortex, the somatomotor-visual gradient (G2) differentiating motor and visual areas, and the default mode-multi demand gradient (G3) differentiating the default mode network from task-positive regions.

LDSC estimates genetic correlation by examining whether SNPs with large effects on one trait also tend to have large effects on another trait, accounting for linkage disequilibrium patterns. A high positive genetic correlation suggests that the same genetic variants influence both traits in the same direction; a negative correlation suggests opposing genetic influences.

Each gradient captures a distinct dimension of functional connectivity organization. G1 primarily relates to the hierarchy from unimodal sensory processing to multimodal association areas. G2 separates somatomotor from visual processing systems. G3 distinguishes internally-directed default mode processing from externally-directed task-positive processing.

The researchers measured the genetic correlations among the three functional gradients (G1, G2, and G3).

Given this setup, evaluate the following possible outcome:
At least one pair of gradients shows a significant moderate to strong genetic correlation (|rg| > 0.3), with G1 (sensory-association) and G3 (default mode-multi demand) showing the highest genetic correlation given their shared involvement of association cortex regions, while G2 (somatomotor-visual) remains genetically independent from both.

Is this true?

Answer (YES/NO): NO